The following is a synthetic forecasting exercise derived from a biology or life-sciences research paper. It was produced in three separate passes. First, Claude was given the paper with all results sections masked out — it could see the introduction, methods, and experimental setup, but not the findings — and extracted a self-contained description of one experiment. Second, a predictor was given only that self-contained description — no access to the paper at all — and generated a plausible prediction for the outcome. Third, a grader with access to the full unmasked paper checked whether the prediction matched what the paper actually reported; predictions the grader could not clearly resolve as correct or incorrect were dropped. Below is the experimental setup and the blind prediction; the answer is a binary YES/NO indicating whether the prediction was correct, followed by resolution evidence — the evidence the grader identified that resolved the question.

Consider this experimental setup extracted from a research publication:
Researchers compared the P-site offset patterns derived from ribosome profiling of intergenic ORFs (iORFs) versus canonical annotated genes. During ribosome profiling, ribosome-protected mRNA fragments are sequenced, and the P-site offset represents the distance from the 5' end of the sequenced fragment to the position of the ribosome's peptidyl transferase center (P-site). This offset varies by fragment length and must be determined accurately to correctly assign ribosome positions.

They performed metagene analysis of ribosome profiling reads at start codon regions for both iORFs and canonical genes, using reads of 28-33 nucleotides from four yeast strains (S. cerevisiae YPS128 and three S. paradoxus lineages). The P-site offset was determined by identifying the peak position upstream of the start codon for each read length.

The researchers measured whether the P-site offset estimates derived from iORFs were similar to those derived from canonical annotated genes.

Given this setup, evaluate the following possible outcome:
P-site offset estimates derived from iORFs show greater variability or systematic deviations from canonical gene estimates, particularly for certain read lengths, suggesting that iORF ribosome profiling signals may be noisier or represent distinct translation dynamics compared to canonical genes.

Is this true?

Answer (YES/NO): NO